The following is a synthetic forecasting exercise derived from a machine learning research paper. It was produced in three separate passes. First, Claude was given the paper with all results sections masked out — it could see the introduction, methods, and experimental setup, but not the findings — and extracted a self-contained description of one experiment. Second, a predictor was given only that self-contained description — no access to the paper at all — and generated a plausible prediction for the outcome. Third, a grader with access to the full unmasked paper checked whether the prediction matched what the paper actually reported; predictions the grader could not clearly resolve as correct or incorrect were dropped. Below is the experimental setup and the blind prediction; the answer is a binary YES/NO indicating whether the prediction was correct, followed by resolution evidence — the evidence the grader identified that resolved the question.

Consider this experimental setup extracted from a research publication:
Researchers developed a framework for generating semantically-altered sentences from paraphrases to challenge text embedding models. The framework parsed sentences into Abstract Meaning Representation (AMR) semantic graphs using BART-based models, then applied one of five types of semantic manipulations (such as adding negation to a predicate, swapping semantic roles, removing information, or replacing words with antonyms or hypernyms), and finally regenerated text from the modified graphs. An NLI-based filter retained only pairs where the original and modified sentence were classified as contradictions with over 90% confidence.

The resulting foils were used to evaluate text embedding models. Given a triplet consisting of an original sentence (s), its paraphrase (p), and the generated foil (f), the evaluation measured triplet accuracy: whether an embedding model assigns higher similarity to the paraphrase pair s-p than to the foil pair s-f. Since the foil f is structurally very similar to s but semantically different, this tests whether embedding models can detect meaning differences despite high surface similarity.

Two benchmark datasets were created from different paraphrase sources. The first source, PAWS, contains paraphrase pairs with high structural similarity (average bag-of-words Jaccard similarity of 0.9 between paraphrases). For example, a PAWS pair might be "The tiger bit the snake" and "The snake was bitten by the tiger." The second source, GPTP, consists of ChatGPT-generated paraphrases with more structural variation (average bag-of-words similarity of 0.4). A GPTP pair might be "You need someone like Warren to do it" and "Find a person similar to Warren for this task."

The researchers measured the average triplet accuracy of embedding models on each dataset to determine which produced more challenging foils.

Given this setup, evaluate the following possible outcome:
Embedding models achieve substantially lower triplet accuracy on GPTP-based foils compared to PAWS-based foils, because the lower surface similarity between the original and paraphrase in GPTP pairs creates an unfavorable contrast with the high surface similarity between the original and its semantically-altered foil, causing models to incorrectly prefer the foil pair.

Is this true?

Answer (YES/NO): YES